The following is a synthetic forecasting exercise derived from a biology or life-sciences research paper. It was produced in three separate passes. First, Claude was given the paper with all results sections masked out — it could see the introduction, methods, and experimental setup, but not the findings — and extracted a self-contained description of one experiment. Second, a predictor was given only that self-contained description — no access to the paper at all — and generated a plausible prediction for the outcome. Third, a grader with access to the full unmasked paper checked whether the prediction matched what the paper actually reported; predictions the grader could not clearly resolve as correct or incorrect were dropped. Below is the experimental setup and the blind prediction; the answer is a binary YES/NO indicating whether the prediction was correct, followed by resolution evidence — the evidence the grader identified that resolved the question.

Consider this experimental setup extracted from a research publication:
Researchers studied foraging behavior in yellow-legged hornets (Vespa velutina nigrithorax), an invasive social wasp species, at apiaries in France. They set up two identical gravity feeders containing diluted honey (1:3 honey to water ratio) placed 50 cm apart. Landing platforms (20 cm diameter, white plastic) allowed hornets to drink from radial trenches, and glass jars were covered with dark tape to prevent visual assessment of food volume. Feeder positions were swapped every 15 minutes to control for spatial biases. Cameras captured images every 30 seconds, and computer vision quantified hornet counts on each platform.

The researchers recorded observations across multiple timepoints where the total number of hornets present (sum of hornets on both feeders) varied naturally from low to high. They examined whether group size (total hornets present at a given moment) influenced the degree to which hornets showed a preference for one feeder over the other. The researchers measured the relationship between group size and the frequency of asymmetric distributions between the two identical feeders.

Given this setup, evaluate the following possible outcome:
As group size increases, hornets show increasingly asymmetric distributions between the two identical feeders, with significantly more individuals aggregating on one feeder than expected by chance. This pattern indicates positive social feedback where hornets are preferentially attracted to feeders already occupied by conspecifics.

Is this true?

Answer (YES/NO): YES